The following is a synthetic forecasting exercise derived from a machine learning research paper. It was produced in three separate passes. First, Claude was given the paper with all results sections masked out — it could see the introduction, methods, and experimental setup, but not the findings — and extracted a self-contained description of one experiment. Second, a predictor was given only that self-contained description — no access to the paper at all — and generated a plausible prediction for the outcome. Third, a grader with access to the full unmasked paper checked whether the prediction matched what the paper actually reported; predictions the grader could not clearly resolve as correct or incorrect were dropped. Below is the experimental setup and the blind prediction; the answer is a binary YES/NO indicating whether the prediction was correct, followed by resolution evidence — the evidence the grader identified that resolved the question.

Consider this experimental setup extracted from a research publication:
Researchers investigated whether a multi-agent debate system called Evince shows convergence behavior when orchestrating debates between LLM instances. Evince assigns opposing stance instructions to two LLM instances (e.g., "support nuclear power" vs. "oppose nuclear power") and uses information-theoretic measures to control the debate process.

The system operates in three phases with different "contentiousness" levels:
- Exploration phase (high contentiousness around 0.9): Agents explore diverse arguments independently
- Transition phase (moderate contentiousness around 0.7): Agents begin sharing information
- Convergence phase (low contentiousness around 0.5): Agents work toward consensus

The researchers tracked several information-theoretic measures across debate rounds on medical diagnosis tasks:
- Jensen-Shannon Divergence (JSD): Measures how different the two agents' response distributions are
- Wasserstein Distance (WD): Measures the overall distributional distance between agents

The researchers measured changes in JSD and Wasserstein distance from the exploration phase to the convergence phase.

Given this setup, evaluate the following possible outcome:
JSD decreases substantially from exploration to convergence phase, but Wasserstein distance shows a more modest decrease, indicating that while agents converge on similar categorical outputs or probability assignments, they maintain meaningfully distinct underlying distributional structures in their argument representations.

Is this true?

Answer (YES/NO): YES